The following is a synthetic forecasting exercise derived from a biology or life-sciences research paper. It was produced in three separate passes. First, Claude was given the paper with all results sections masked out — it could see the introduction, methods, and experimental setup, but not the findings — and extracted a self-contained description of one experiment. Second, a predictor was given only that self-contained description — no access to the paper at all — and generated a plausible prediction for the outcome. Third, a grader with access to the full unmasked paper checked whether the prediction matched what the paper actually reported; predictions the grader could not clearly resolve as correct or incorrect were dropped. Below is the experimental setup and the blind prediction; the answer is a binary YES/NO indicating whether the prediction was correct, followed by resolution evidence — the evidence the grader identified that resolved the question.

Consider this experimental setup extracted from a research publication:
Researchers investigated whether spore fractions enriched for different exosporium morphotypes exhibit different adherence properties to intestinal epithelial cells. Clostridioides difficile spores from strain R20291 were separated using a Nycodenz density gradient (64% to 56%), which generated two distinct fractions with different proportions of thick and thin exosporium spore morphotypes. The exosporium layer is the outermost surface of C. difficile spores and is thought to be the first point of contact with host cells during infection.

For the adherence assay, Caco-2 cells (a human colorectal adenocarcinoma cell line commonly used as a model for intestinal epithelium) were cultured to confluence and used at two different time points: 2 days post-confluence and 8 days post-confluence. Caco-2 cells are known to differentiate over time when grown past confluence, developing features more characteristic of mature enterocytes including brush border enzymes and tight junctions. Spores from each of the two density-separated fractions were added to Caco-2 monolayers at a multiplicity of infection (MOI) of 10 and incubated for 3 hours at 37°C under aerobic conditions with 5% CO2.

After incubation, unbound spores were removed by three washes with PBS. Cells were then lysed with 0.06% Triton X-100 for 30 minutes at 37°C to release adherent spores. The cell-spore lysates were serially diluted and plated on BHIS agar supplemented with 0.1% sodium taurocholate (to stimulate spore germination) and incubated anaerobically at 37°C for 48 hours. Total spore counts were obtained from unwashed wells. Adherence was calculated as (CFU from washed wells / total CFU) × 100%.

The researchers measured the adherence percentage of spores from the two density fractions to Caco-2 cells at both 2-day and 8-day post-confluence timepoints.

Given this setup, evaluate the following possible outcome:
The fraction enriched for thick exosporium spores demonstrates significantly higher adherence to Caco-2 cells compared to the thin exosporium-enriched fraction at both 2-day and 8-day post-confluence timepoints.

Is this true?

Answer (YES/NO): NO